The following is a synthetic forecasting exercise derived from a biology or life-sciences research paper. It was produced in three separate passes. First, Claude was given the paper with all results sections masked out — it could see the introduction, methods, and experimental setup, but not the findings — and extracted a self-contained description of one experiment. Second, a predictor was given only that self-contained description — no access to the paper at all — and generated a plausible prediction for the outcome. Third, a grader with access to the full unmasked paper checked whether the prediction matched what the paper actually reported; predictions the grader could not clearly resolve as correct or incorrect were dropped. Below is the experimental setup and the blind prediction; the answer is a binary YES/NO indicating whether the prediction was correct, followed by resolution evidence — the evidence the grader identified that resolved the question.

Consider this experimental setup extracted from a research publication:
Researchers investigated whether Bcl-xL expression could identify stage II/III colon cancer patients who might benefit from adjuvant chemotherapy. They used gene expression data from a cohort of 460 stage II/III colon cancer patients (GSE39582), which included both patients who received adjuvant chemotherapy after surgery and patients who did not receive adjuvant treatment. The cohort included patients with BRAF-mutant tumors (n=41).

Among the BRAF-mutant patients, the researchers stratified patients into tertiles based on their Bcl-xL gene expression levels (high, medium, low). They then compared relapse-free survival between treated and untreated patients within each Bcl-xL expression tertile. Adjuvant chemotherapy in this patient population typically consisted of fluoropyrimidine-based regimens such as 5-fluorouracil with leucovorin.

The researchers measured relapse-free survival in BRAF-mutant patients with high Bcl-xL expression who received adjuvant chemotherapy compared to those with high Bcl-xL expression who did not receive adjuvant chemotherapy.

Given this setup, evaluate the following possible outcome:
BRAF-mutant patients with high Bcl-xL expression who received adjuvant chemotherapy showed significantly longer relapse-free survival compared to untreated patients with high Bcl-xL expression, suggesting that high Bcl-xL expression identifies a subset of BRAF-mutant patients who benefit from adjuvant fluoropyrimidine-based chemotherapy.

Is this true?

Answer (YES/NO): NO